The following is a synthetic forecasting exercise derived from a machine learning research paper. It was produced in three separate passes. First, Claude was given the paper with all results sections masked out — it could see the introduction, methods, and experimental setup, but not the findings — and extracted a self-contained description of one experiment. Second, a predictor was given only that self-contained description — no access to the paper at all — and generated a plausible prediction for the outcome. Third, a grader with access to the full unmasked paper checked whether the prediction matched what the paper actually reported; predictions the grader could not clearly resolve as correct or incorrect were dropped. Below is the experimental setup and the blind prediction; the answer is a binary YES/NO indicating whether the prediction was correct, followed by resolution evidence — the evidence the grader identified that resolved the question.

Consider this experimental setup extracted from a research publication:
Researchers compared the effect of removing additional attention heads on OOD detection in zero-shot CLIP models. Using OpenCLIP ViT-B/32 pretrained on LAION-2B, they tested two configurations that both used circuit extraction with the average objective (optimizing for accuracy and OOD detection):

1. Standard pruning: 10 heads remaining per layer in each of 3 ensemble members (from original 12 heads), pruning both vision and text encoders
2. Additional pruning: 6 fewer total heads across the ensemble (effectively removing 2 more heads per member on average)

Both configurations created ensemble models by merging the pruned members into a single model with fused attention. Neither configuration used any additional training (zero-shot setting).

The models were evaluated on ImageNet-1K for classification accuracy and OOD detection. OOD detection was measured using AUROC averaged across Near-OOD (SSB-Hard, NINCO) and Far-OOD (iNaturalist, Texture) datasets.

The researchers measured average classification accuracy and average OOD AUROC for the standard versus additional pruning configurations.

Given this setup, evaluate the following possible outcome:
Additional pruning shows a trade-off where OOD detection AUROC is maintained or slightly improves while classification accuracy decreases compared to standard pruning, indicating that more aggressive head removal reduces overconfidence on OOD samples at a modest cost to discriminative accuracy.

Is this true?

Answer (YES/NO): YES